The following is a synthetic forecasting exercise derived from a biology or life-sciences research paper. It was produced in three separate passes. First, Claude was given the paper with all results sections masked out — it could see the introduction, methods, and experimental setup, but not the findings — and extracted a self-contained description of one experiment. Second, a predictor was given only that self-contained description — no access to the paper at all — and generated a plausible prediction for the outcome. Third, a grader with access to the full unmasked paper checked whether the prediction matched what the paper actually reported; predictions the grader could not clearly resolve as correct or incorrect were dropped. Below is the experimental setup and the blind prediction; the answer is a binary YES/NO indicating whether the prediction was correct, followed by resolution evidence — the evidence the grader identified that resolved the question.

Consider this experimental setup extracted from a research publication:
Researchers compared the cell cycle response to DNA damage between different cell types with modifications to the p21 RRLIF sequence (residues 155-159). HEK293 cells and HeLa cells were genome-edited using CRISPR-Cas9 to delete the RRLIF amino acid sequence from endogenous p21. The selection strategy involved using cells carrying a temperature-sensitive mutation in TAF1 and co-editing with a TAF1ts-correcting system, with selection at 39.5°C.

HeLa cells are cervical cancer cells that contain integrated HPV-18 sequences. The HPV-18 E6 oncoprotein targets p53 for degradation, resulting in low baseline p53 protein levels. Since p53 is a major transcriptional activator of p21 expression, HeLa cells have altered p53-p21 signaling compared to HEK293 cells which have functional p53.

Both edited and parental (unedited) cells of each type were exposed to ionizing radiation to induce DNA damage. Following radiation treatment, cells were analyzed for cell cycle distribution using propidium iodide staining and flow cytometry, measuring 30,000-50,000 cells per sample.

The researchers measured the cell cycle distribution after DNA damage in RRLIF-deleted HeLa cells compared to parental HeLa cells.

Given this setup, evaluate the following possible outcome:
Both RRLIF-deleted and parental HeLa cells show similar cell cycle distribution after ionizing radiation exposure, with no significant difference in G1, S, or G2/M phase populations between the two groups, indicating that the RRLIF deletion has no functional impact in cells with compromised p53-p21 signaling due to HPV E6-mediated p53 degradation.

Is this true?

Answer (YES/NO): NO